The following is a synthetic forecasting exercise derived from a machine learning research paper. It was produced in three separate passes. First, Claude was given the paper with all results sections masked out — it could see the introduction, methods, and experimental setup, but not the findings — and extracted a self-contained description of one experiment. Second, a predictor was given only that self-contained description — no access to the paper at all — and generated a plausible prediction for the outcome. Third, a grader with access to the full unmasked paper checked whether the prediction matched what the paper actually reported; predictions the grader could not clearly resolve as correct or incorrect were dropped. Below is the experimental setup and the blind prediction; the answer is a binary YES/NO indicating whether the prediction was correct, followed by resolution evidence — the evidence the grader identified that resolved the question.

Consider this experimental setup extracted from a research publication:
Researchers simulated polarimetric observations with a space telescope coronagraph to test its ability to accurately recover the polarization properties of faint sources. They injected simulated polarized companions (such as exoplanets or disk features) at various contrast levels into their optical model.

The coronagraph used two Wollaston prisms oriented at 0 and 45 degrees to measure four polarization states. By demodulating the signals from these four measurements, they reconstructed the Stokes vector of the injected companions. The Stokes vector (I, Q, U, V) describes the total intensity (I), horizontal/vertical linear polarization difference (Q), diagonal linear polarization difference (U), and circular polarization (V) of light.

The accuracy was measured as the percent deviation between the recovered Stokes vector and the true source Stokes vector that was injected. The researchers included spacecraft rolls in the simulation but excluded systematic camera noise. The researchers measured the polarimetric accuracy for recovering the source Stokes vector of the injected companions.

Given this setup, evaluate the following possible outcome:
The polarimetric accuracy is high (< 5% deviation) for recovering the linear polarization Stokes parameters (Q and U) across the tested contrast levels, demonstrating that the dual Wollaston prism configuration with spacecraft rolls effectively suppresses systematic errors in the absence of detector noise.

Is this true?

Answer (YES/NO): NO